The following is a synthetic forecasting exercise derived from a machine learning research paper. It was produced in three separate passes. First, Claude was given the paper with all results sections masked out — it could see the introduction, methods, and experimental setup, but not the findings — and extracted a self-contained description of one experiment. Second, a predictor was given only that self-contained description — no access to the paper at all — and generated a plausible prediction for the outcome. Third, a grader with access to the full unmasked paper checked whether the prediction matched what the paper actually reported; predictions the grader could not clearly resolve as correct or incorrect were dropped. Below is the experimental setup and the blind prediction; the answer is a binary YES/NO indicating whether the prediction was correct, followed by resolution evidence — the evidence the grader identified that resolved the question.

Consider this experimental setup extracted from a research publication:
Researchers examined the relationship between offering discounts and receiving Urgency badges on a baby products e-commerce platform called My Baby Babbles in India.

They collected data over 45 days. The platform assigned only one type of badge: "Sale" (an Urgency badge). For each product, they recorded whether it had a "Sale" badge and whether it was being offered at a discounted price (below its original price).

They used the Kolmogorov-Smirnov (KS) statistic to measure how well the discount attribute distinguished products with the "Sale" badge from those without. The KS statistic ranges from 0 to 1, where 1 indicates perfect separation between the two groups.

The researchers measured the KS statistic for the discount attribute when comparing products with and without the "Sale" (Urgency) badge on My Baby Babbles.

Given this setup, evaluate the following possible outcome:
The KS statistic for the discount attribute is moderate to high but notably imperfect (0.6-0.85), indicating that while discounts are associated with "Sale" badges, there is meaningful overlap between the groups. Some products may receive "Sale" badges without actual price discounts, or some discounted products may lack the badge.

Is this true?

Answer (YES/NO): NO